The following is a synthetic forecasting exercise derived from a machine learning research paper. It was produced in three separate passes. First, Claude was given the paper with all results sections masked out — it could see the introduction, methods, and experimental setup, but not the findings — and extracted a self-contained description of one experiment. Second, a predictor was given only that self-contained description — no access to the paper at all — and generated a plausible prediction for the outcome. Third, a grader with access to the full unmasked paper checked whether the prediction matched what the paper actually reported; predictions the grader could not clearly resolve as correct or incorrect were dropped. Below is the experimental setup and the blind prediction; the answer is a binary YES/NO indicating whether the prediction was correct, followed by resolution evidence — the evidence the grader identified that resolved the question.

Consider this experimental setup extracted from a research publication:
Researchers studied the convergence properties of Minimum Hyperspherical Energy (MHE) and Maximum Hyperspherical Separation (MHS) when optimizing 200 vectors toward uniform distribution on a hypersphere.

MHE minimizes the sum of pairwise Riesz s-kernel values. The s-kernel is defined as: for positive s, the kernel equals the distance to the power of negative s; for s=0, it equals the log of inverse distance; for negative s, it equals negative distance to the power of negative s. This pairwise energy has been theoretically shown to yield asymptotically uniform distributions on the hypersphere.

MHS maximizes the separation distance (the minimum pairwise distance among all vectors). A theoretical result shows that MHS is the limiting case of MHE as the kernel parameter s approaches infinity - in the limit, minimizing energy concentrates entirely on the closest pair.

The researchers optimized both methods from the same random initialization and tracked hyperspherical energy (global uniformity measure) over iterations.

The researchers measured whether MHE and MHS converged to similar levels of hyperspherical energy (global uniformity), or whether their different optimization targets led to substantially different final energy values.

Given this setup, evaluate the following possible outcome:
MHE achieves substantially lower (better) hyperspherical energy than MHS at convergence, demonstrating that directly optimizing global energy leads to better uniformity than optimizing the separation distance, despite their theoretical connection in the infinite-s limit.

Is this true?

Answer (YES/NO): NO